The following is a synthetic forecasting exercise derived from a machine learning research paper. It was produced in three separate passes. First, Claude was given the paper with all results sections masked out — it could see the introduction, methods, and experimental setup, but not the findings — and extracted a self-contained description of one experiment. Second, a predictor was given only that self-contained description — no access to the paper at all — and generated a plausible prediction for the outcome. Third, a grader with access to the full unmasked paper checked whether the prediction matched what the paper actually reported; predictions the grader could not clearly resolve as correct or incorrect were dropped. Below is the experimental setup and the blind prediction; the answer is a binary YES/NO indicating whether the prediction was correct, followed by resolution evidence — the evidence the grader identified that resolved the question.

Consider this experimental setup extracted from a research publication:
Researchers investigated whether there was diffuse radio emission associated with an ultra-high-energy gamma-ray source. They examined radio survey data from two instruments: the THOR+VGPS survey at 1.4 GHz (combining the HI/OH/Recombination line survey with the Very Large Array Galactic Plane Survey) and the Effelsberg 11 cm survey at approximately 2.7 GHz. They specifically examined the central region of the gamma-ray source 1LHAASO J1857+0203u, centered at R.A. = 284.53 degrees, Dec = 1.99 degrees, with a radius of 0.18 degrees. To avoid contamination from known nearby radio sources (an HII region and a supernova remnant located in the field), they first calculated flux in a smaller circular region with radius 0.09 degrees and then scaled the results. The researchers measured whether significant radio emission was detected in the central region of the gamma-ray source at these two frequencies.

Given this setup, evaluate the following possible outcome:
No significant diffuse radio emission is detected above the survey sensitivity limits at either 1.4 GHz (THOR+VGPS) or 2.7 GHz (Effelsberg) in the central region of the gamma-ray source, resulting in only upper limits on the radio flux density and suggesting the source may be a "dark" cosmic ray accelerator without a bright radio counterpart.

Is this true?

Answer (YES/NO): YES